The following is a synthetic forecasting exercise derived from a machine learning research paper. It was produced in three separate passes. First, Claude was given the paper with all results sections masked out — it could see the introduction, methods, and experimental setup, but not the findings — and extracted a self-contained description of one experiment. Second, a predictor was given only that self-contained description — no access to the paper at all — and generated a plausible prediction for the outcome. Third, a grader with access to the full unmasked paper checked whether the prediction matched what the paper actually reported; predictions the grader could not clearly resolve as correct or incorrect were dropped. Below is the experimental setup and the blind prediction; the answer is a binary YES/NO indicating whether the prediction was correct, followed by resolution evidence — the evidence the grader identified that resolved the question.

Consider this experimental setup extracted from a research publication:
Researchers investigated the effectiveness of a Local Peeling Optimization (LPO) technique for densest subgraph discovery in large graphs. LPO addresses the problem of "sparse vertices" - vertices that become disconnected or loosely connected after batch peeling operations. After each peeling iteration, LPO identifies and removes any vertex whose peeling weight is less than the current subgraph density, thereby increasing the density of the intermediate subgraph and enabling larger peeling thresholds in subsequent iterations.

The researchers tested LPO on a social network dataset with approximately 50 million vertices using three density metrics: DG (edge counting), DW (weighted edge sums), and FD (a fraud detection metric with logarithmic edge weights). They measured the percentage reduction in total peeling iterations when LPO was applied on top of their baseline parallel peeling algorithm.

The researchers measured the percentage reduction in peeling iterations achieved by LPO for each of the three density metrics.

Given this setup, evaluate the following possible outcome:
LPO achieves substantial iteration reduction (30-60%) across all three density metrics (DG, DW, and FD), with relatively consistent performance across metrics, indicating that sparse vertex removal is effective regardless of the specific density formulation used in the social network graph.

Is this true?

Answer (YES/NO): NO